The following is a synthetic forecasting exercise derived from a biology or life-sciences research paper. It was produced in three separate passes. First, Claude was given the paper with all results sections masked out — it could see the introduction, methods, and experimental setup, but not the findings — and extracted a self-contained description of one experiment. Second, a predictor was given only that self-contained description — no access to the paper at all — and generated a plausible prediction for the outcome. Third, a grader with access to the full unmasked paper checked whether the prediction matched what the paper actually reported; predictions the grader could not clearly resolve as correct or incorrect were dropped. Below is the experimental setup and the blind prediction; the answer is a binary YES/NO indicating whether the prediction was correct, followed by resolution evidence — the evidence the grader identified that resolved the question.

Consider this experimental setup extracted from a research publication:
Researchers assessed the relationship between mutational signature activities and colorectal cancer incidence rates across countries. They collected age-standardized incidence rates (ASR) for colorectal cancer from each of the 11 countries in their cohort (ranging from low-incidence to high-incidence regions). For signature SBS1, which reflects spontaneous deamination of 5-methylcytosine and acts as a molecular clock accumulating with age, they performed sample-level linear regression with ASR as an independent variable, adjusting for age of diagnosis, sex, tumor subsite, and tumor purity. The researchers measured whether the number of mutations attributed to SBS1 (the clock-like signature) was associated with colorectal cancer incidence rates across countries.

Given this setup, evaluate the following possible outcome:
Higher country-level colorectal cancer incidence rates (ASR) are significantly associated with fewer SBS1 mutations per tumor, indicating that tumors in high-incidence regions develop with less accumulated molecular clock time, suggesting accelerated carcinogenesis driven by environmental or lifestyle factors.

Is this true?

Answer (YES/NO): NO